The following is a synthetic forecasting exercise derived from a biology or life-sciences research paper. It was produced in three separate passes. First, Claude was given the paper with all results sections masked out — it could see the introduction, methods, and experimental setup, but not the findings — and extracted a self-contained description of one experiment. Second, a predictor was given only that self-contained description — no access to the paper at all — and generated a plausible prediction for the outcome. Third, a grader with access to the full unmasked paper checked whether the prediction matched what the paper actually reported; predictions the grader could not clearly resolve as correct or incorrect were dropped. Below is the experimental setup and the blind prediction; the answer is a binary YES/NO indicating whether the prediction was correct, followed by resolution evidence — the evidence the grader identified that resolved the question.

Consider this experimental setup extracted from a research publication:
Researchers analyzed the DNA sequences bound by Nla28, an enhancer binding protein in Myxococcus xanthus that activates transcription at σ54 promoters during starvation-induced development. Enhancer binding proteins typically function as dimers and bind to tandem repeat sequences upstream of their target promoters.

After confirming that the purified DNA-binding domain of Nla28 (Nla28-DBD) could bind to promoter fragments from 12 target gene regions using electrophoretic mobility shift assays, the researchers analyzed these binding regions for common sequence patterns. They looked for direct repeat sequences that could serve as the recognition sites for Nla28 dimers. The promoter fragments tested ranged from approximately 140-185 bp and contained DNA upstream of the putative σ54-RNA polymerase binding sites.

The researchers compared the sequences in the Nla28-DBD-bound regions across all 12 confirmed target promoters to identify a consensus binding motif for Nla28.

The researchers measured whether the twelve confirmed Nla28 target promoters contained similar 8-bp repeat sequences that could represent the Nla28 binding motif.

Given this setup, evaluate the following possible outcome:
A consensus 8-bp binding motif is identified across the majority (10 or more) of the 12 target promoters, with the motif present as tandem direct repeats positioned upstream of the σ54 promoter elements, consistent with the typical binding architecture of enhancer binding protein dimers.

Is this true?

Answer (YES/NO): YES